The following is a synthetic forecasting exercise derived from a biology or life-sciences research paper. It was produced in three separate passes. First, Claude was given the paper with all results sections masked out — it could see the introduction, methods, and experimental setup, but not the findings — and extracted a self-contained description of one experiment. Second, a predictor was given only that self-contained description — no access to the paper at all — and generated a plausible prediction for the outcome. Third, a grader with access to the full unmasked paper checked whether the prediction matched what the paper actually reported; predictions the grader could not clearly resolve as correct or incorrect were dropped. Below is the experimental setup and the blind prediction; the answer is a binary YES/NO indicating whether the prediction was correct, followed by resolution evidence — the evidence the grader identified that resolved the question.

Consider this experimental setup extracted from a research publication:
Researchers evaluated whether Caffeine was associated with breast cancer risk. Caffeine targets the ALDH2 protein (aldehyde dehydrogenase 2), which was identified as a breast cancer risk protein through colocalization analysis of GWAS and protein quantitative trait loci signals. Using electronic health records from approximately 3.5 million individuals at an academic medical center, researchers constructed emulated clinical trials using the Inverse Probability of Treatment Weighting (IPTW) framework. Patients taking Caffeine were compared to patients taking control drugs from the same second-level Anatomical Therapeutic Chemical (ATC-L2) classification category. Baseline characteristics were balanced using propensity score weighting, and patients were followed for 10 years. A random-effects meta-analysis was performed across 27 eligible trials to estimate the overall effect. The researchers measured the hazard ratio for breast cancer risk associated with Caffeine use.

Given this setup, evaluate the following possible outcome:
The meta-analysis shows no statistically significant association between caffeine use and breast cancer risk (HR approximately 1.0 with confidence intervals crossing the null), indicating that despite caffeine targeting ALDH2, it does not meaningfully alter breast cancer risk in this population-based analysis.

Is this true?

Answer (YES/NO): NO